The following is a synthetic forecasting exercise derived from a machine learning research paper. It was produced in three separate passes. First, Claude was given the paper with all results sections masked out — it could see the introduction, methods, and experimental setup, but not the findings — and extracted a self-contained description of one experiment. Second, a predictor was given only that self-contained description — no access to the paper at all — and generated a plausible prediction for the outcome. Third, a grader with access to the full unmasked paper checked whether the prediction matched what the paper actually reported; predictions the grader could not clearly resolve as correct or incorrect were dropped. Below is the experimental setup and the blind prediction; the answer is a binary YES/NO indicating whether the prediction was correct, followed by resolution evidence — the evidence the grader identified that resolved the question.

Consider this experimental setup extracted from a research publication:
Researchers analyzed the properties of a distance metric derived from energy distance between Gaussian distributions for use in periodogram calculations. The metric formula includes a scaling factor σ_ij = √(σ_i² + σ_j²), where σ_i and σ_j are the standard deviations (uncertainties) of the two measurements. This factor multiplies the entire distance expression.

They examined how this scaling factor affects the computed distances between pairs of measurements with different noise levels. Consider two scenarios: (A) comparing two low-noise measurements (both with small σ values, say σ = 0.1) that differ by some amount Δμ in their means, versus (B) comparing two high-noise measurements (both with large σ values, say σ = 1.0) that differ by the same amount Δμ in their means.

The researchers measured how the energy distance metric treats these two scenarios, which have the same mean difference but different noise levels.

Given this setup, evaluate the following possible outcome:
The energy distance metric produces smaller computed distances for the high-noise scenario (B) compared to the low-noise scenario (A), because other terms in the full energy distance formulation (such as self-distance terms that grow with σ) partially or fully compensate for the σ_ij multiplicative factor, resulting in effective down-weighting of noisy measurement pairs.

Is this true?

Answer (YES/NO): NO